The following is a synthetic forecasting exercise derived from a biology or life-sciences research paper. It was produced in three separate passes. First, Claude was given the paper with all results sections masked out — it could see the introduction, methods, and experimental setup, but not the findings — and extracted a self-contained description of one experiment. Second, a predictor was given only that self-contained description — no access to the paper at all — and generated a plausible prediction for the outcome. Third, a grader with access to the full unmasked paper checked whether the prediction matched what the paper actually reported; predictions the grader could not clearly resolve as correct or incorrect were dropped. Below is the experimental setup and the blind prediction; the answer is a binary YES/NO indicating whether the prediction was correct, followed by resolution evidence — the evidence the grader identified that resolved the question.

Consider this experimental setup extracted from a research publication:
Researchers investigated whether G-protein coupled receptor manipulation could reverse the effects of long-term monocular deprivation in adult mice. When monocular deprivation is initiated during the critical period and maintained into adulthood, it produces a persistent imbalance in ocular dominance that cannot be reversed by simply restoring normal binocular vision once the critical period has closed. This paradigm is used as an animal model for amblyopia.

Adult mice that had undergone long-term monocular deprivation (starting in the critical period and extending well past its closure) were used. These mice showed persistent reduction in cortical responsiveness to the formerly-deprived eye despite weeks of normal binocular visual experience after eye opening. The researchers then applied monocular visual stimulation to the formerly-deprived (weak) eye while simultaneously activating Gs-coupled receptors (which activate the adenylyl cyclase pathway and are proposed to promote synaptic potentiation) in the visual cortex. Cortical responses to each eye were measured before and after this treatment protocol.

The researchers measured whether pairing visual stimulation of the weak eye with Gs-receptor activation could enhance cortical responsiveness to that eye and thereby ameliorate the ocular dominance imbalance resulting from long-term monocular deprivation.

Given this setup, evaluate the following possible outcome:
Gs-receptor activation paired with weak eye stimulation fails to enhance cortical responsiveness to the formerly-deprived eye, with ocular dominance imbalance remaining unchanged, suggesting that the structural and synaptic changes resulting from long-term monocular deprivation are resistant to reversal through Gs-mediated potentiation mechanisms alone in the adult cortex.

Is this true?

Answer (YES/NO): NO